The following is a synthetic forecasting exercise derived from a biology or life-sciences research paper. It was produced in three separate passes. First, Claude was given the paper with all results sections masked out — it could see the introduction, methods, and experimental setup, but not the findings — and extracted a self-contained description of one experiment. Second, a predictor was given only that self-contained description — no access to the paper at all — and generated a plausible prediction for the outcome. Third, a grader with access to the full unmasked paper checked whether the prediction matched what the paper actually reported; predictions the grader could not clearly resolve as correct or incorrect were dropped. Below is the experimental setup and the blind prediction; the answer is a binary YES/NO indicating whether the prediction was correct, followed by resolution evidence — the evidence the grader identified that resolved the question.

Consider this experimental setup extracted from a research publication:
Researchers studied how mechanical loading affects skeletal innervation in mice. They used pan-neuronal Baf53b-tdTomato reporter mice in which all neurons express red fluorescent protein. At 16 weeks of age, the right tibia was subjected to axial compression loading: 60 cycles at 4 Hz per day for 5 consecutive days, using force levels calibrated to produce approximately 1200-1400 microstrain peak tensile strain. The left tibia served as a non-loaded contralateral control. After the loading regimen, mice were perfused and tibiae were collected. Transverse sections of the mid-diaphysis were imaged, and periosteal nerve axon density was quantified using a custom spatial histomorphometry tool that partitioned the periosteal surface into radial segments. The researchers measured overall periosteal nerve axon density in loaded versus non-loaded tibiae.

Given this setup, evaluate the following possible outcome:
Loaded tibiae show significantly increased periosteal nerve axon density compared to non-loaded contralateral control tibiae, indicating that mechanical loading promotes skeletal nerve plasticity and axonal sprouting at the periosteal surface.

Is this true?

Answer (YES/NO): NO